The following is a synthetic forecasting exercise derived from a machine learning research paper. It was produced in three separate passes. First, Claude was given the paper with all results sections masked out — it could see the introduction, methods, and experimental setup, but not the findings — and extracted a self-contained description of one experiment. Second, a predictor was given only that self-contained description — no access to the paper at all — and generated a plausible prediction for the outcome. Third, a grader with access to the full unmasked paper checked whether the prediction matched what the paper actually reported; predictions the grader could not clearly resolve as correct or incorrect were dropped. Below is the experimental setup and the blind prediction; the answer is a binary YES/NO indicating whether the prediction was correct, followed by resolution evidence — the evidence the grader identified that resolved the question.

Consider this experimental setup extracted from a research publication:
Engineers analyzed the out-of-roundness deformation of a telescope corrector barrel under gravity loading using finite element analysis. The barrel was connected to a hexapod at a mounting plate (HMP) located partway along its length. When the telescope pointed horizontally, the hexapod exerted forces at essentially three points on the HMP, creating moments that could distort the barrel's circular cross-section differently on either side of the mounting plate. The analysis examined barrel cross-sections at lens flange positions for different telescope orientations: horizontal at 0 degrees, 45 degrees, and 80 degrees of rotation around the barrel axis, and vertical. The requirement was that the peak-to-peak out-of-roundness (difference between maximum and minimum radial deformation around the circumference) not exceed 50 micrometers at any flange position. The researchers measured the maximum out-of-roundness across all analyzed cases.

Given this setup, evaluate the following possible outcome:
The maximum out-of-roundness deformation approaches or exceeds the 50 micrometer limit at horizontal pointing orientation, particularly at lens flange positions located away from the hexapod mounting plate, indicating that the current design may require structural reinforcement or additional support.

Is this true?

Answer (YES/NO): NO